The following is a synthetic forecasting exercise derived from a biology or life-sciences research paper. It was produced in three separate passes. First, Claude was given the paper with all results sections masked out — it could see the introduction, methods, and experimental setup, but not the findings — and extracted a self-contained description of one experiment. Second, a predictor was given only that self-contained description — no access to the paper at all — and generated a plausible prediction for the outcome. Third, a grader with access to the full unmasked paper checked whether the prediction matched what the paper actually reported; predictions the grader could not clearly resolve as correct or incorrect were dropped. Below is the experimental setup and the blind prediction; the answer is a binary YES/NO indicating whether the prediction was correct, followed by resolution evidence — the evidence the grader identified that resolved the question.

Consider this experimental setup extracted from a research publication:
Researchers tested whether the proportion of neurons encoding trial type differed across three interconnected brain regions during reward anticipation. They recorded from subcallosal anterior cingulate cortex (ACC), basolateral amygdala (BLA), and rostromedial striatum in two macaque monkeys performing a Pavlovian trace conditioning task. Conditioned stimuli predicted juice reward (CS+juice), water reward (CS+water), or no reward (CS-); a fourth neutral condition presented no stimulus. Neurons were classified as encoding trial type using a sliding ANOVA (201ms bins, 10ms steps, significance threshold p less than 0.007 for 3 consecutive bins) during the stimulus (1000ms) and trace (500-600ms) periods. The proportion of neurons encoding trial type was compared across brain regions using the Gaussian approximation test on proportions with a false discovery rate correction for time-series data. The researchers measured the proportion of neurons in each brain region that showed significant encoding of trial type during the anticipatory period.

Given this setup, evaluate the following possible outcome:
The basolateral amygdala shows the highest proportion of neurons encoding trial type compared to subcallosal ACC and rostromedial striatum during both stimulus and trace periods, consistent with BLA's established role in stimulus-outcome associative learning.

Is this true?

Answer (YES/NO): YES